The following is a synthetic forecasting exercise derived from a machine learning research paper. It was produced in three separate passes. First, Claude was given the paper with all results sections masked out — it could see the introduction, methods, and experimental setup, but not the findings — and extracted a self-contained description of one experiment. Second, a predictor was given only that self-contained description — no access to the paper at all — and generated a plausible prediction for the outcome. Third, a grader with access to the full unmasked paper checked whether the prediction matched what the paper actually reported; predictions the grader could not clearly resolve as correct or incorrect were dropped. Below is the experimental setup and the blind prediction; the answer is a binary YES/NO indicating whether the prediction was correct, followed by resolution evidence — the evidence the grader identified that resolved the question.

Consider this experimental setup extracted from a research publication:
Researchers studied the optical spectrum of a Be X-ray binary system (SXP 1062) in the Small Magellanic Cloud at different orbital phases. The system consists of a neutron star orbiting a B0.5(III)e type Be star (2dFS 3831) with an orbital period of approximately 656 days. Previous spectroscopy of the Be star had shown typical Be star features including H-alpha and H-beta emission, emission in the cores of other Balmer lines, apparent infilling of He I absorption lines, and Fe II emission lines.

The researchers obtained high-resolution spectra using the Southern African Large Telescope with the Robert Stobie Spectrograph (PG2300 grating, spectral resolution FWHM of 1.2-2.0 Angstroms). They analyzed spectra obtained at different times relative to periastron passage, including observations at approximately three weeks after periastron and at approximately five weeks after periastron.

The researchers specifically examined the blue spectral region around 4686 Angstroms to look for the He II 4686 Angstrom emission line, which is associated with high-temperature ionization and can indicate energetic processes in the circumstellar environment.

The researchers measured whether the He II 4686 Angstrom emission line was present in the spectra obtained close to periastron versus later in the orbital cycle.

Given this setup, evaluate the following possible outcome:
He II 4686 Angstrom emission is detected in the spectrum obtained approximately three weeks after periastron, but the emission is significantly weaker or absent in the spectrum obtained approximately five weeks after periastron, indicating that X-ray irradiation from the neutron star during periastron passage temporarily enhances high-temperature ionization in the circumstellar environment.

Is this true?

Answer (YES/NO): YES